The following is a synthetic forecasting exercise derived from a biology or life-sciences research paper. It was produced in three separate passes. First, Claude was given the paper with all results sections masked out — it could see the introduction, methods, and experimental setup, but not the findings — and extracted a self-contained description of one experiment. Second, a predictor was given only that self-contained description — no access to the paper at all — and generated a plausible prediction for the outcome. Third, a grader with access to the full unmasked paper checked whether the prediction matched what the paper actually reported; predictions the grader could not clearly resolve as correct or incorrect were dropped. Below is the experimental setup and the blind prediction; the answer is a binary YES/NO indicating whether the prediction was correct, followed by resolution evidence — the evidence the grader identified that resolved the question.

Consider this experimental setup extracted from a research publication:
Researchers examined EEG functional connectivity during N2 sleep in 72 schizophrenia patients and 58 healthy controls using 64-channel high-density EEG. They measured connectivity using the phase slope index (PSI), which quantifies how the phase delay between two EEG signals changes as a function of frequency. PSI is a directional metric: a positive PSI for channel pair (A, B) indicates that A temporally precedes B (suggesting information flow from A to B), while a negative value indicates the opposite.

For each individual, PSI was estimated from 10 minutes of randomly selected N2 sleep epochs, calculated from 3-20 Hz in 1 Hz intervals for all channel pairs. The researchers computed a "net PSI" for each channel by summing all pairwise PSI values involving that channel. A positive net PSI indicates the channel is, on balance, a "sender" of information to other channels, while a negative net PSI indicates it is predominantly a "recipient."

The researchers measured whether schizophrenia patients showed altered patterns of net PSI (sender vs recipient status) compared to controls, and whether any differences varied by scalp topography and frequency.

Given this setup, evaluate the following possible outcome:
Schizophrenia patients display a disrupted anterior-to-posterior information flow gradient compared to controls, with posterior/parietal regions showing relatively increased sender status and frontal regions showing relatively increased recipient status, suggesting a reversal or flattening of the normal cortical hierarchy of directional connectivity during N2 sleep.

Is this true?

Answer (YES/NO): NO